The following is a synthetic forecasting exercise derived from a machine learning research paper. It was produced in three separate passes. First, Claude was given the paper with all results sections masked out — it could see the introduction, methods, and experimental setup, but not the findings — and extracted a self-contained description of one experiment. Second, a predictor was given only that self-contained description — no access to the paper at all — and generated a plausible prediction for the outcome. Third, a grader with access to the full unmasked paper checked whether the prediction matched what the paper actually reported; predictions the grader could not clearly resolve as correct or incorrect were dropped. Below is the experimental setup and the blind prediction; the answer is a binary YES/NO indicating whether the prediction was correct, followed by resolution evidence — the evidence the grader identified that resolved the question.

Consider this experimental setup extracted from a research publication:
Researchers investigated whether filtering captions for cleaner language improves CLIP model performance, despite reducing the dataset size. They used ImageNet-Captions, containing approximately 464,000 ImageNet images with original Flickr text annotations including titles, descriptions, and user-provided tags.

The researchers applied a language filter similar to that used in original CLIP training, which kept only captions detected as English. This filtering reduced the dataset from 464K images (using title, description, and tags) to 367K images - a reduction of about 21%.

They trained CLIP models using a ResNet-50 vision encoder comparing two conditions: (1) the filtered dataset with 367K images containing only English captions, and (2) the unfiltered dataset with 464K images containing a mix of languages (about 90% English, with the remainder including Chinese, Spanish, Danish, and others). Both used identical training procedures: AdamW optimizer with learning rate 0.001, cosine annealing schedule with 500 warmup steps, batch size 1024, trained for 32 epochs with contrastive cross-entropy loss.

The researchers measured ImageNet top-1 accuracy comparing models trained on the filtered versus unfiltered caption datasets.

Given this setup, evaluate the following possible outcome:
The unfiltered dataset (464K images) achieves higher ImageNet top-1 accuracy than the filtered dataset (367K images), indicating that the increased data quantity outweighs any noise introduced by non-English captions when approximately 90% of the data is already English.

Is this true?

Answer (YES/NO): YES